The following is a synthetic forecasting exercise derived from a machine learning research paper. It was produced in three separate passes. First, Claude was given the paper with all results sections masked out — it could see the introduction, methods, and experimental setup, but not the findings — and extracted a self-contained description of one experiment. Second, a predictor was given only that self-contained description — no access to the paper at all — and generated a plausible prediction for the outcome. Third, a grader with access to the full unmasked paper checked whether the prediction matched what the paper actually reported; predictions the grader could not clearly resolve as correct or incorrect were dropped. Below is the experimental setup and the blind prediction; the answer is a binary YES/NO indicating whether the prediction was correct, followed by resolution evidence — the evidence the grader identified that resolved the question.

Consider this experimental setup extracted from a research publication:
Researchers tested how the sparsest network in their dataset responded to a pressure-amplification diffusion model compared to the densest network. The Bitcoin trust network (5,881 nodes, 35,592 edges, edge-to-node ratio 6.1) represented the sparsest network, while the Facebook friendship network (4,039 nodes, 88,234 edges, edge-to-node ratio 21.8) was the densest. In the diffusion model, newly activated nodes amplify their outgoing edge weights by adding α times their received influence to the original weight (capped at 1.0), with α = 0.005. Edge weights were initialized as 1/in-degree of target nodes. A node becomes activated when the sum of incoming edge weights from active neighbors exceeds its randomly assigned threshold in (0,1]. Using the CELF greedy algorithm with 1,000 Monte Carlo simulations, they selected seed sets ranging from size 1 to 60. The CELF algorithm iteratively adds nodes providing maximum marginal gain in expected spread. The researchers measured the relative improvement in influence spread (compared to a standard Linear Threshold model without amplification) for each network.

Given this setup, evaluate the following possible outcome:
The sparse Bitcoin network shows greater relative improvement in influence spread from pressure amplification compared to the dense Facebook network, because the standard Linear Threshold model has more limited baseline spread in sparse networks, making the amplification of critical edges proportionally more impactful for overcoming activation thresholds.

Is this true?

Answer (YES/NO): NO